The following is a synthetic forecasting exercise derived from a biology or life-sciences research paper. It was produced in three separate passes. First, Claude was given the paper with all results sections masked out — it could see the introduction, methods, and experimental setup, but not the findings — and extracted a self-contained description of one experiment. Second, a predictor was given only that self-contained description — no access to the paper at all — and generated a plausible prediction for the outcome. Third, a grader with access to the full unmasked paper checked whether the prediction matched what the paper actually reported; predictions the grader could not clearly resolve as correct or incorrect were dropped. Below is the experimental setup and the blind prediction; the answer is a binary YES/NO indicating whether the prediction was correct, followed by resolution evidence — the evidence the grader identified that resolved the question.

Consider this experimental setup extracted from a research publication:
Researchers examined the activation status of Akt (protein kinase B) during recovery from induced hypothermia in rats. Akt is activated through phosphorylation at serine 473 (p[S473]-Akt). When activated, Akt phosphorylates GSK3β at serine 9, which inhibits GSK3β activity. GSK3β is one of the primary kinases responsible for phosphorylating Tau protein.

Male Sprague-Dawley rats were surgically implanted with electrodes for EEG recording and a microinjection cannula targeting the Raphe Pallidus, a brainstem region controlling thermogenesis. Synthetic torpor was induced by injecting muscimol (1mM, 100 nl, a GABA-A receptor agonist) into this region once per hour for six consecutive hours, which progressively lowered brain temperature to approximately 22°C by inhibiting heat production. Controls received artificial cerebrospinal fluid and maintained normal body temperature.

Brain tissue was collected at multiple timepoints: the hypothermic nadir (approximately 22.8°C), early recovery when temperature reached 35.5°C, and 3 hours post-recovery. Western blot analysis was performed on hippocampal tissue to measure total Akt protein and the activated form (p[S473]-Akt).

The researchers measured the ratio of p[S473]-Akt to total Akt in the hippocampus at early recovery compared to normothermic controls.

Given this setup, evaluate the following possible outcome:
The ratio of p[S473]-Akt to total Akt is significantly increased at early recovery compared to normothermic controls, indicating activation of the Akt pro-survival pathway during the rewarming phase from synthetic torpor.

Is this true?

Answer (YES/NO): YES